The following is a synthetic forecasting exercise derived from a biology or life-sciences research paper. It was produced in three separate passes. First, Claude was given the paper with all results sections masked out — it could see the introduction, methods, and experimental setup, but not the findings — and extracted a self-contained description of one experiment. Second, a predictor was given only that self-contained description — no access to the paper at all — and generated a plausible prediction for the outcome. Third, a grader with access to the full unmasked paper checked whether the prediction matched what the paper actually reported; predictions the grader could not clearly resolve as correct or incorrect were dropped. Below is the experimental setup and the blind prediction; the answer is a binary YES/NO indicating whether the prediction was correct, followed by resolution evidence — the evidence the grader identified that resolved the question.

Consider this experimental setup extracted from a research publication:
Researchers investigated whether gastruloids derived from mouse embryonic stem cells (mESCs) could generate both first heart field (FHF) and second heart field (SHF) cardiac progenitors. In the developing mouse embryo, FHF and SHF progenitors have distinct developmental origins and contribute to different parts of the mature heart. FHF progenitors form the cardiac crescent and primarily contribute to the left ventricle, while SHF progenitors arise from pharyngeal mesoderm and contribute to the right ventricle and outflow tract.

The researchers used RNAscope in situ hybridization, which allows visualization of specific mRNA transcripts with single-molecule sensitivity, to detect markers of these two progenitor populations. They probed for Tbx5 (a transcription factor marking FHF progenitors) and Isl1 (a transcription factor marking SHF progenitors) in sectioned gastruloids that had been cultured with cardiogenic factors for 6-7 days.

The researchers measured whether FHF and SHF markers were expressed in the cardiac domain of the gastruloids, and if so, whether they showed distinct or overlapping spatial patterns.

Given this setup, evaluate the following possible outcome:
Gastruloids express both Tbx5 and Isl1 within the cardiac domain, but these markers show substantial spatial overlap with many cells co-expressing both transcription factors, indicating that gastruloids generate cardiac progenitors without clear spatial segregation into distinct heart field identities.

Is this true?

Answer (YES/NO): NO